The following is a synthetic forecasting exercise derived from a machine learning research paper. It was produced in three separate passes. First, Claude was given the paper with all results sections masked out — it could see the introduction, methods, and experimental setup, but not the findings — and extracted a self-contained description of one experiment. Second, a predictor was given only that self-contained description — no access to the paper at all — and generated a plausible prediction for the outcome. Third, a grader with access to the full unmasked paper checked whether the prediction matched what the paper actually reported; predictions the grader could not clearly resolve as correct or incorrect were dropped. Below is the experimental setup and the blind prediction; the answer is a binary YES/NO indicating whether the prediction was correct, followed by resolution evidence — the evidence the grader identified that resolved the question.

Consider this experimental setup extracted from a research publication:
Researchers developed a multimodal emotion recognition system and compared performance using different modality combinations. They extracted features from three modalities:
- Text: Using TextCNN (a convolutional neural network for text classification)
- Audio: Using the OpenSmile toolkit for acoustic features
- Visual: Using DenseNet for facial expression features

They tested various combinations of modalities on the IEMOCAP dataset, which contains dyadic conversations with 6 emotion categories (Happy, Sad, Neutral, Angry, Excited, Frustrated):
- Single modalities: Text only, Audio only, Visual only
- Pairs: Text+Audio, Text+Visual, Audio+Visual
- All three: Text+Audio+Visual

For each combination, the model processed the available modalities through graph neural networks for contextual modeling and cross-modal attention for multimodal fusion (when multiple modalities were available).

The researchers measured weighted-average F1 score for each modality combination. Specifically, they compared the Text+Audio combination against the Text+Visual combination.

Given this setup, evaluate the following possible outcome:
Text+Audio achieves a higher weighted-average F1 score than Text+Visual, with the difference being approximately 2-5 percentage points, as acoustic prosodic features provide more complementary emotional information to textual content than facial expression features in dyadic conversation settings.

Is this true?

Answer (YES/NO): YES